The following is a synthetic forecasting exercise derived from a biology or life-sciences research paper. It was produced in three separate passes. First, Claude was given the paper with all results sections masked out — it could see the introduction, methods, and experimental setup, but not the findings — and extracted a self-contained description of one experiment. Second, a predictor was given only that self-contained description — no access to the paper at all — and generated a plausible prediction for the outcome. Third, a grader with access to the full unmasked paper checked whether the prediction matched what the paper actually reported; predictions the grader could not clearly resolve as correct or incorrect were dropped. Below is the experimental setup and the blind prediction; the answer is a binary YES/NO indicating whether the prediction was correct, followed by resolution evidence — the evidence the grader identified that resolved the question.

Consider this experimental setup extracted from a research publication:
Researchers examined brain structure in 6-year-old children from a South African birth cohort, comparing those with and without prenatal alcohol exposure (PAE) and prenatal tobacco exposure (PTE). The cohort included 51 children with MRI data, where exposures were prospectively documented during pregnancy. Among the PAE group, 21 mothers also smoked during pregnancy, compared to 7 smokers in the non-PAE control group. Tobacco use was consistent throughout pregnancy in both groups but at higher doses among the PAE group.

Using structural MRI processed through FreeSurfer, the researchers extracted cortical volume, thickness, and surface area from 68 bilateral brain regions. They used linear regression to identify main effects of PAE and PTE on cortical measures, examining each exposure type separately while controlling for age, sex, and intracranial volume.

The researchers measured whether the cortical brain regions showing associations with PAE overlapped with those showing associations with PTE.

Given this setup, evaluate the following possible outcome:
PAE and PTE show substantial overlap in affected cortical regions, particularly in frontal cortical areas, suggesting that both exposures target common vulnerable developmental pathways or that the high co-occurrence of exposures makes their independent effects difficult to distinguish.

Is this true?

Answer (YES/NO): NO